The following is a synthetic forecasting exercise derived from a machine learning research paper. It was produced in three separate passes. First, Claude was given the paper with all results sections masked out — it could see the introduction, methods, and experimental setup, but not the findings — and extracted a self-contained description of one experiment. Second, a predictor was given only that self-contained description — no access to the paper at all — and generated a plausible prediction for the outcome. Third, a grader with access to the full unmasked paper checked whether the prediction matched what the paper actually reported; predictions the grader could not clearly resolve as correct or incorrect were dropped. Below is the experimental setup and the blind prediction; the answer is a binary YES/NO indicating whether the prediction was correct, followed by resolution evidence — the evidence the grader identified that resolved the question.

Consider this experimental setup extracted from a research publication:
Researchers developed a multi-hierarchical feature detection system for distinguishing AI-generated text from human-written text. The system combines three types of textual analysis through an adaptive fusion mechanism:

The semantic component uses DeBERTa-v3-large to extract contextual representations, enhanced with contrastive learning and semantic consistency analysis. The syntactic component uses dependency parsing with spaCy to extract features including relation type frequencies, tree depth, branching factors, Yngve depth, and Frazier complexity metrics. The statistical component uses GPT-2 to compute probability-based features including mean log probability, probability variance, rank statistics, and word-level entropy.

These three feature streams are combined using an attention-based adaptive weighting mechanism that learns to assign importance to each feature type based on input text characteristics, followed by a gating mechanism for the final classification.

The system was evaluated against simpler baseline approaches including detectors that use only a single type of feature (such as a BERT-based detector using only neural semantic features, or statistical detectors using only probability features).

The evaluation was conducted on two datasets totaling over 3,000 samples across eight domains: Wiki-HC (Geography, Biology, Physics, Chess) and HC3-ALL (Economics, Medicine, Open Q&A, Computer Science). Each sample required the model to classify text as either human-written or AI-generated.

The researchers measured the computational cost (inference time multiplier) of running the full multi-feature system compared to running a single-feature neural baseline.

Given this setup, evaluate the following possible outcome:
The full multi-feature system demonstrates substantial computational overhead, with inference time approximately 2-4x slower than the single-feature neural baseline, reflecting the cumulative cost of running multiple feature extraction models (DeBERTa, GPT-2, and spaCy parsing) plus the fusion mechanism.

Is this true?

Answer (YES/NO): NO